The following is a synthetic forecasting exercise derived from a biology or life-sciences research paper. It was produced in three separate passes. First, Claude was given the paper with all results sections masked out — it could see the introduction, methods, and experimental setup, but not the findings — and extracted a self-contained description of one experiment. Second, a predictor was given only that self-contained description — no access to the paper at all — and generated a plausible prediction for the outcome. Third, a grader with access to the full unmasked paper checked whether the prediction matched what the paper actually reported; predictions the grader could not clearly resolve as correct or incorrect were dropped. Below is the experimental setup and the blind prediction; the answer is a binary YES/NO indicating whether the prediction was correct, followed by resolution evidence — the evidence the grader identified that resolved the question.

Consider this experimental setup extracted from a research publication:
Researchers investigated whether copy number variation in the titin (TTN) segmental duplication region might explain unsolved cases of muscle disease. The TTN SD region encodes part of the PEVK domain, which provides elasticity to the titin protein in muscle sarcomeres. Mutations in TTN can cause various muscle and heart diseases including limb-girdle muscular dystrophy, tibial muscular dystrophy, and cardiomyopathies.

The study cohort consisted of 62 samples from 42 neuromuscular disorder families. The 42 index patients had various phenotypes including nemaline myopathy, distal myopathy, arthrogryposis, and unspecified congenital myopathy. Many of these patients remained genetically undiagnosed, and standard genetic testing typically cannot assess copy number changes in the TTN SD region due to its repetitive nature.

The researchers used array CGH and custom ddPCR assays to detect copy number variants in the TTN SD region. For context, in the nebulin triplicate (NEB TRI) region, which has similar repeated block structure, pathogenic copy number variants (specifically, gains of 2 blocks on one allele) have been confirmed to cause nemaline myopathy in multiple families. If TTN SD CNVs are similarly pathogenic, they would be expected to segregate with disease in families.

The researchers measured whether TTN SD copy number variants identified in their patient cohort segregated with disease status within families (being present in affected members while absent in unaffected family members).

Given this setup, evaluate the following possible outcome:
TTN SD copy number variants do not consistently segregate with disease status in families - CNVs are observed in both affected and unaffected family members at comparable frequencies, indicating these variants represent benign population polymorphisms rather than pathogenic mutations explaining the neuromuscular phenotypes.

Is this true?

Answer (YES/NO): YES